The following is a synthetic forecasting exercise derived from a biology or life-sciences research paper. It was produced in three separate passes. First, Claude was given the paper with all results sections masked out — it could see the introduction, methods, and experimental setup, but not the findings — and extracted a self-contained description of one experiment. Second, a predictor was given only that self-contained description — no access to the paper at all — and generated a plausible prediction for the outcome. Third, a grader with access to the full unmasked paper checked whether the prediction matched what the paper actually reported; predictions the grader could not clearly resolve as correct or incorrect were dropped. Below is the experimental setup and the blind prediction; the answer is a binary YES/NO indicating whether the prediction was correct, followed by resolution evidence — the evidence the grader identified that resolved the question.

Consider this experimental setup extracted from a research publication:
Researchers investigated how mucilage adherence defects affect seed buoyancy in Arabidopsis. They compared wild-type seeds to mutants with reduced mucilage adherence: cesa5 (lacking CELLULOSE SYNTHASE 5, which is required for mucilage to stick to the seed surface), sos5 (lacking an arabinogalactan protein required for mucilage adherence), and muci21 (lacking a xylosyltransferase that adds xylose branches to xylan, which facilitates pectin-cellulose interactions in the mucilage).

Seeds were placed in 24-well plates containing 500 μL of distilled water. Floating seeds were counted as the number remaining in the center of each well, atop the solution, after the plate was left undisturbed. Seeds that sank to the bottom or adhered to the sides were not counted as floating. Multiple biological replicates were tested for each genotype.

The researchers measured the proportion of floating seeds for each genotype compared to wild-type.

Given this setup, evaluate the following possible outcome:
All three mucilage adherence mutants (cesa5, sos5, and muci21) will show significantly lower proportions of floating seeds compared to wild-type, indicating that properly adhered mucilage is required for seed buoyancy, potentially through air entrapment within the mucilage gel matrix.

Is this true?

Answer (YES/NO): NO